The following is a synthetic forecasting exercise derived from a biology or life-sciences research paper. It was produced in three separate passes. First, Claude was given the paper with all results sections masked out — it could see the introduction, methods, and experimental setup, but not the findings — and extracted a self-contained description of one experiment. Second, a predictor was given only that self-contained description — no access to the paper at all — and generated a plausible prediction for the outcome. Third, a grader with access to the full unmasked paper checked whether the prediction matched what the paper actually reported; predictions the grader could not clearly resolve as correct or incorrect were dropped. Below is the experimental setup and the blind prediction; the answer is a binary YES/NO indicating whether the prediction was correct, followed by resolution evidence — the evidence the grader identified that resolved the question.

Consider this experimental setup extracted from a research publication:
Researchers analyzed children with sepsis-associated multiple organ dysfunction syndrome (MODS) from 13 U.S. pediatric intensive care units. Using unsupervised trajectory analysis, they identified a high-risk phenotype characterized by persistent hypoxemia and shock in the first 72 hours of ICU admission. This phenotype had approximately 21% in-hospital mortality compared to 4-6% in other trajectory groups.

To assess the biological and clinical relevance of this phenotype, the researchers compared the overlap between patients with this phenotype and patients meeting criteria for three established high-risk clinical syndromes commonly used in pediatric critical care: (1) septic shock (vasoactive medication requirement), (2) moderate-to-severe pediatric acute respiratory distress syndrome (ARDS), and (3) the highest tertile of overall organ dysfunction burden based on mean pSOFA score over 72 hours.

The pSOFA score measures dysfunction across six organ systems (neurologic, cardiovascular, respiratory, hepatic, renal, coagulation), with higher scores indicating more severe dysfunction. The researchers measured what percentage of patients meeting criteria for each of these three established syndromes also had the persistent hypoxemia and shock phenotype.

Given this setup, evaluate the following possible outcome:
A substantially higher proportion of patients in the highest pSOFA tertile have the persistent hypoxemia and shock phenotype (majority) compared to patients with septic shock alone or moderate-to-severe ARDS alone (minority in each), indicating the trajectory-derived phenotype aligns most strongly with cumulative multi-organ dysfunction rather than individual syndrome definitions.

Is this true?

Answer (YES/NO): NO